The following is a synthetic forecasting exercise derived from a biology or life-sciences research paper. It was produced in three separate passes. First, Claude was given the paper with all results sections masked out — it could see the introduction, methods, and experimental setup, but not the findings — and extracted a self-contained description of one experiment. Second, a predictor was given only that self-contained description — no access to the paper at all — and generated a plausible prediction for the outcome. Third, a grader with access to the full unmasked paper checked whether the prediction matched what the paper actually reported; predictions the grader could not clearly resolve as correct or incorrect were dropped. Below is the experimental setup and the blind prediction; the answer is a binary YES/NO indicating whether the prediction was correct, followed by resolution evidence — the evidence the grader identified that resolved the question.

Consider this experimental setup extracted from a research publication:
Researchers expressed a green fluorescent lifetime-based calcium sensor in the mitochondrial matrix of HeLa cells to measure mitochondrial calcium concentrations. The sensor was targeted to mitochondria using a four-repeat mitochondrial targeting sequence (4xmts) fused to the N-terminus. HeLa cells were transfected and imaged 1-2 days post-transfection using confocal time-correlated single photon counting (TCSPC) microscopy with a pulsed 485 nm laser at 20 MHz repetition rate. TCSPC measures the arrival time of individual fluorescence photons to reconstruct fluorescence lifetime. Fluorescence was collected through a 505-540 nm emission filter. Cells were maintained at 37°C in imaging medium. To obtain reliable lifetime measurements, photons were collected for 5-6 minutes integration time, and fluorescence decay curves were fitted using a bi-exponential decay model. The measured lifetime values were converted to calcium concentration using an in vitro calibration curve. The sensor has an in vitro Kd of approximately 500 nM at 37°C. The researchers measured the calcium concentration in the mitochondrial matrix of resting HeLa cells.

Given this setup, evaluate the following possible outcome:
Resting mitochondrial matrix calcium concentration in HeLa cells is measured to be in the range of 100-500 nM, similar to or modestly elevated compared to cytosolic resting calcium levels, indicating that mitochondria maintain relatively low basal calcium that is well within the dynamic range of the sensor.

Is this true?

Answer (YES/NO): YES